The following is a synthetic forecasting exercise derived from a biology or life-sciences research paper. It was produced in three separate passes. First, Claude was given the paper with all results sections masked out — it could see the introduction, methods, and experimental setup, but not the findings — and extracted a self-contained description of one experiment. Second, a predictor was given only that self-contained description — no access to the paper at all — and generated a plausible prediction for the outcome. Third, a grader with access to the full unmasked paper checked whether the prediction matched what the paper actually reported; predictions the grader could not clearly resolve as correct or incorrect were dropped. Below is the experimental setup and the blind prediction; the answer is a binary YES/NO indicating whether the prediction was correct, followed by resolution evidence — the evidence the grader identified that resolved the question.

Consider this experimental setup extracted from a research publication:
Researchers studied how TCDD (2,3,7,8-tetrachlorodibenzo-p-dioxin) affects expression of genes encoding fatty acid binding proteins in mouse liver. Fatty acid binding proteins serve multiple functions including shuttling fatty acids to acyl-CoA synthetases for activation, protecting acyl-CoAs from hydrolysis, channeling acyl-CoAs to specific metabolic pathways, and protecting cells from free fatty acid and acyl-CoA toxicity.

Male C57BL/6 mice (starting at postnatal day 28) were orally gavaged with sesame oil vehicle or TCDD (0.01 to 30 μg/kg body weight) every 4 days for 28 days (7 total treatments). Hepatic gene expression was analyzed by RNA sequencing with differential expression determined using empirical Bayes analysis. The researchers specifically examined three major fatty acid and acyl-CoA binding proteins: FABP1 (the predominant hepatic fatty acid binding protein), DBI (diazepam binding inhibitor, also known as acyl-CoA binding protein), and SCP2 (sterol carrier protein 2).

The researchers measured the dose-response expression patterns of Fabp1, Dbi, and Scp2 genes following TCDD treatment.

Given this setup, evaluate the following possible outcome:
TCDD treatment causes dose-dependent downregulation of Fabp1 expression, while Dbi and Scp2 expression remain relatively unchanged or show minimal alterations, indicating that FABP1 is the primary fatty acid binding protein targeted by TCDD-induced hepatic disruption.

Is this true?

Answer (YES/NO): NO